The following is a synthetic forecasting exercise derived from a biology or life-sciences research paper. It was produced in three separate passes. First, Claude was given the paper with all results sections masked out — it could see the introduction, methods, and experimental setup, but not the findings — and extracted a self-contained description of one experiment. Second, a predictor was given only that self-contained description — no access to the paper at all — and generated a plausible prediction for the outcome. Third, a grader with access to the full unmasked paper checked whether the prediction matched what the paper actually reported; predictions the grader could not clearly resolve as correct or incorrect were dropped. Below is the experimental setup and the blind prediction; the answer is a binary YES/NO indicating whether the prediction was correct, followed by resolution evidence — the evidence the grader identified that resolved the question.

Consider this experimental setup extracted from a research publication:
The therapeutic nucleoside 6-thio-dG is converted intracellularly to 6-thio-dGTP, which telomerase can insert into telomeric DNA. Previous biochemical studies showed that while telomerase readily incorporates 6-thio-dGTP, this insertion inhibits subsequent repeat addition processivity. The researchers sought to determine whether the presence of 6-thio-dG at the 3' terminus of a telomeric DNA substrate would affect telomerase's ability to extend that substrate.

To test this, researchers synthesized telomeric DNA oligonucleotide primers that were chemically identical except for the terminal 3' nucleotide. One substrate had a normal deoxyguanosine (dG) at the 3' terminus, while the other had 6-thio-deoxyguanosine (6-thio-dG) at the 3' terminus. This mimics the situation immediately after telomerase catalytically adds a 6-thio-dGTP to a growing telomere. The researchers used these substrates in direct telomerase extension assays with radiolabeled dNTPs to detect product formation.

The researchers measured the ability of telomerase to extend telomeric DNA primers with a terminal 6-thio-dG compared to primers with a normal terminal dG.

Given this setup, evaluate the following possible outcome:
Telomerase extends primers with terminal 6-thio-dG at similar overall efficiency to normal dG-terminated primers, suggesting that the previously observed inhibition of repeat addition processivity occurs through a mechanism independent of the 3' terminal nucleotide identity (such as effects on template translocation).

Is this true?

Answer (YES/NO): NO